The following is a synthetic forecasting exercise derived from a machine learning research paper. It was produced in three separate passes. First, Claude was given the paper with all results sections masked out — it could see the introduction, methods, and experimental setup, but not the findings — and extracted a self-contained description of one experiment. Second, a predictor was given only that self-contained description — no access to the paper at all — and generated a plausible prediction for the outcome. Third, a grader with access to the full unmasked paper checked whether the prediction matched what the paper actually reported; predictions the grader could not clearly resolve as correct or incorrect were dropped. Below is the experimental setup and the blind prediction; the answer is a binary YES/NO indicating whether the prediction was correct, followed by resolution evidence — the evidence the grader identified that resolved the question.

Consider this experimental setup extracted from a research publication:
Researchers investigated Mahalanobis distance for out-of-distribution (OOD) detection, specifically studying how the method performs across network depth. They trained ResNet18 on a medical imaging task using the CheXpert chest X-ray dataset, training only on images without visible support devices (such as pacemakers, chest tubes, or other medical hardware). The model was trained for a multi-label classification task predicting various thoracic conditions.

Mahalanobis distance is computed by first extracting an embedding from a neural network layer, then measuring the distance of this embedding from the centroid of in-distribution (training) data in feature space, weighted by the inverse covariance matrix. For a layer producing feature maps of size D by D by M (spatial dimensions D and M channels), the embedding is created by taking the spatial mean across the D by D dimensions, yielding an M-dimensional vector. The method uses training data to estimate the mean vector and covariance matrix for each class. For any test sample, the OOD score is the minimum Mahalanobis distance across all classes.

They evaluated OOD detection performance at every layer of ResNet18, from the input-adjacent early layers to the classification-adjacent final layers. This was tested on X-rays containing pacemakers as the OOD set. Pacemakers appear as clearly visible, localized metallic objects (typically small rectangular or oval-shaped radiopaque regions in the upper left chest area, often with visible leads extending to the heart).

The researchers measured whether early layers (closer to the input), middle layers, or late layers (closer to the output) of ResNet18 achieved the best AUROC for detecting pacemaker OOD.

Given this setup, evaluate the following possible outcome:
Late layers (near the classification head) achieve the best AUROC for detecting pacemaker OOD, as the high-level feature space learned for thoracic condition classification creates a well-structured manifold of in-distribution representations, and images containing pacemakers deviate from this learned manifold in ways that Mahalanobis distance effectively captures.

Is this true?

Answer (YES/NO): NO